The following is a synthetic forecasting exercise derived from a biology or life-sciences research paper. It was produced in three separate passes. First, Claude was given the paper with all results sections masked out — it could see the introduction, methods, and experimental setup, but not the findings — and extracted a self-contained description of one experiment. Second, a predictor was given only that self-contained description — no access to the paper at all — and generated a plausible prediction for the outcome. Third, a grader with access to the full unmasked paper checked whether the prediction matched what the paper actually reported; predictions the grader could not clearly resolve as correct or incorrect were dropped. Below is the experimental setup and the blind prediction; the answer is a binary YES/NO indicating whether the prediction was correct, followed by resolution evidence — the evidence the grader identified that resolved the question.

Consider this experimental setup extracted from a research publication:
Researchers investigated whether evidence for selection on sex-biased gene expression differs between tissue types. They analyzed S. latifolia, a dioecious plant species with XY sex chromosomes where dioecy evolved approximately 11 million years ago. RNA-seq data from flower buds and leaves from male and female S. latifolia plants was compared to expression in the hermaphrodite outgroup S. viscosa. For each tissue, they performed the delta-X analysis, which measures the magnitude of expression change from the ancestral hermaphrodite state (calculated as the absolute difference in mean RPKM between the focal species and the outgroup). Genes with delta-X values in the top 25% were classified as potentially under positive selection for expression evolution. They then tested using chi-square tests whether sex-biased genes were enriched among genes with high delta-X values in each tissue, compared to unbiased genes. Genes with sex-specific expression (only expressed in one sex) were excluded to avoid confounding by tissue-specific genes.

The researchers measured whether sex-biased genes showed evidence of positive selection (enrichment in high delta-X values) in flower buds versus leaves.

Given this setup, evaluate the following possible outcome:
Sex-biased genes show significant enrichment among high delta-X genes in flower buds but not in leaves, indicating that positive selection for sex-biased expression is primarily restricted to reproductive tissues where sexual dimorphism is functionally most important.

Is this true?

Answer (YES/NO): NO